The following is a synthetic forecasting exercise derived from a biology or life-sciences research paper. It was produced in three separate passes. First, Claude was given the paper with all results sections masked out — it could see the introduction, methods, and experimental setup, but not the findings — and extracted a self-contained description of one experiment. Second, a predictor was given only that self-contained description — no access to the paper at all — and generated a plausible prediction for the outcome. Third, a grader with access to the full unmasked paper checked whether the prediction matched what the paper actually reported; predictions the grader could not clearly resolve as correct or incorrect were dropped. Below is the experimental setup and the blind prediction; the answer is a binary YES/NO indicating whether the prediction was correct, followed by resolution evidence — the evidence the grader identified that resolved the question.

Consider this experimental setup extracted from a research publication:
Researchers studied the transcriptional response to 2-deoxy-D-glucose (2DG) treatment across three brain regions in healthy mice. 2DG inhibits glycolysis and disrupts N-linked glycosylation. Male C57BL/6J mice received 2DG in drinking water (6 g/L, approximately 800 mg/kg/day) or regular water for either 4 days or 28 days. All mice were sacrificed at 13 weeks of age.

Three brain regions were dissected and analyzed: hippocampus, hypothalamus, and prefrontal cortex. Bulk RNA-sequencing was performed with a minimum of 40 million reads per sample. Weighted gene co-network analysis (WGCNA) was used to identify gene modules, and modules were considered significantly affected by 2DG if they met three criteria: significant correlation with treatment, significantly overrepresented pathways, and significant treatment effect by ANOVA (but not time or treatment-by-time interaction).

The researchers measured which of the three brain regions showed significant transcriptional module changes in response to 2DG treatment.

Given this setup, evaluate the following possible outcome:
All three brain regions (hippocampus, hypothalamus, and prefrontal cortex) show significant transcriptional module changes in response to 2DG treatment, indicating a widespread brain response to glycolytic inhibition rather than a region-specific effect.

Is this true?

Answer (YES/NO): NO